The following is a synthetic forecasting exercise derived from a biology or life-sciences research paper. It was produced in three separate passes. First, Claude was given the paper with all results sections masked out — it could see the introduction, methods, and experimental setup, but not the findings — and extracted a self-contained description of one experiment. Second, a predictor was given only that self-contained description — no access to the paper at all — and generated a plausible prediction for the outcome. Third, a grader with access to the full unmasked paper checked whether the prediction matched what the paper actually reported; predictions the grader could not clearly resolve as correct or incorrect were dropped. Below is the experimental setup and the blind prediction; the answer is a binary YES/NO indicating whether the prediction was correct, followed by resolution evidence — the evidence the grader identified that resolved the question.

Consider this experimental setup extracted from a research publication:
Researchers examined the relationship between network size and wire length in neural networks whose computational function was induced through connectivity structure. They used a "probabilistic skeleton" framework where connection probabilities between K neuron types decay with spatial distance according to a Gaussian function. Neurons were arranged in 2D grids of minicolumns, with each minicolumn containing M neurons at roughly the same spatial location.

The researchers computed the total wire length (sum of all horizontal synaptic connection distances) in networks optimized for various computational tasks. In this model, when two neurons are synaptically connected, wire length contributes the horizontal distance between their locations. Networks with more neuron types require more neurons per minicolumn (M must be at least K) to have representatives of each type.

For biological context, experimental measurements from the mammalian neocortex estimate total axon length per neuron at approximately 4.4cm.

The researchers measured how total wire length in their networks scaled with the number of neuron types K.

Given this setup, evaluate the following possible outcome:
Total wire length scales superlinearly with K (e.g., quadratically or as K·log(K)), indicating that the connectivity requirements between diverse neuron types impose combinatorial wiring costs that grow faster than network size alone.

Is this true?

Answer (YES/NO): YES